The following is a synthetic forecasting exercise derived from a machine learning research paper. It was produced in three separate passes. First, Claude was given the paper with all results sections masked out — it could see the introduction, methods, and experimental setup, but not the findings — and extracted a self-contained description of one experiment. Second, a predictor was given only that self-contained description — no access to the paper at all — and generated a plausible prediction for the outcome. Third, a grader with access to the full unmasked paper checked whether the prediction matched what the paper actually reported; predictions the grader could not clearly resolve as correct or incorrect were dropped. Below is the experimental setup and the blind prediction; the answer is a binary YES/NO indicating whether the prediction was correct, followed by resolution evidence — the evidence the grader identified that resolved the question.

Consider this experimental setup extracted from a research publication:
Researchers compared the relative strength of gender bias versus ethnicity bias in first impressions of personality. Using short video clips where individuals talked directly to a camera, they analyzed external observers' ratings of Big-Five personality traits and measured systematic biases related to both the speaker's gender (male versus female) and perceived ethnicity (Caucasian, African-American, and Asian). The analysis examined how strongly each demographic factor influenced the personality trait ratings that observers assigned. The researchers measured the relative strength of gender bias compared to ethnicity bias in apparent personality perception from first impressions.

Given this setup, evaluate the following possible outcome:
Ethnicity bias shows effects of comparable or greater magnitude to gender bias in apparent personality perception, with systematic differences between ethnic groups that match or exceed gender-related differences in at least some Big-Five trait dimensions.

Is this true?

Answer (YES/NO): NO